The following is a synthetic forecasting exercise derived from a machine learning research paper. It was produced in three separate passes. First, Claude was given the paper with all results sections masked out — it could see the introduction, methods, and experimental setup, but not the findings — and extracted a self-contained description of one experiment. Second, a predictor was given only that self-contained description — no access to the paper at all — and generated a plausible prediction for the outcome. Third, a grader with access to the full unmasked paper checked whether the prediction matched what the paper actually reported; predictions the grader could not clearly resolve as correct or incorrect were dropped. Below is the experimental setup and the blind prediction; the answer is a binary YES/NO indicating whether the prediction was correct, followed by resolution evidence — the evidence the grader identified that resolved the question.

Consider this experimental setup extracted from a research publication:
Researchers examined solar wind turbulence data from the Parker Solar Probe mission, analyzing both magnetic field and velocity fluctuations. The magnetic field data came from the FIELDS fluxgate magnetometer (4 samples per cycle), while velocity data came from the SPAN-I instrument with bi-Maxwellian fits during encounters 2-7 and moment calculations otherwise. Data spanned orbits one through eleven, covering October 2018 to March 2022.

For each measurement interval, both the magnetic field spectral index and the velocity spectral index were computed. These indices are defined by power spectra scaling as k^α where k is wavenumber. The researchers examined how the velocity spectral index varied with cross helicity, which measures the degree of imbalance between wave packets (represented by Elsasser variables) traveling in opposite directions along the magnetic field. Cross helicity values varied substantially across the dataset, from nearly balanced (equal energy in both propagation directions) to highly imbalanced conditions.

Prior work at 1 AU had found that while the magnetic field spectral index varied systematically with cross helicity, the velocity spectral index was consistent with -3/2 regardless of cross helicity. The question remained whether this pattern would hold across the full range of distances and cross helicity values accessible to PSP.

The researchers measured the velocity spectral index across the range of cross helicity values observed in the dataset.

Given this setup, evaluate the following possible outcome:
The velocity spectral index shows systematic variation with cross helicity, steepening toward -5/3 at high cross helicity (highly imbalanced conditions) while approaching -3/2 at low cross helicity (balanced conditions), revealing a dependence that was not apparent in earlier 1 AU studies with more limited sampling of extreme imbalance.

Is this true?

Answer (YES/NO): NO